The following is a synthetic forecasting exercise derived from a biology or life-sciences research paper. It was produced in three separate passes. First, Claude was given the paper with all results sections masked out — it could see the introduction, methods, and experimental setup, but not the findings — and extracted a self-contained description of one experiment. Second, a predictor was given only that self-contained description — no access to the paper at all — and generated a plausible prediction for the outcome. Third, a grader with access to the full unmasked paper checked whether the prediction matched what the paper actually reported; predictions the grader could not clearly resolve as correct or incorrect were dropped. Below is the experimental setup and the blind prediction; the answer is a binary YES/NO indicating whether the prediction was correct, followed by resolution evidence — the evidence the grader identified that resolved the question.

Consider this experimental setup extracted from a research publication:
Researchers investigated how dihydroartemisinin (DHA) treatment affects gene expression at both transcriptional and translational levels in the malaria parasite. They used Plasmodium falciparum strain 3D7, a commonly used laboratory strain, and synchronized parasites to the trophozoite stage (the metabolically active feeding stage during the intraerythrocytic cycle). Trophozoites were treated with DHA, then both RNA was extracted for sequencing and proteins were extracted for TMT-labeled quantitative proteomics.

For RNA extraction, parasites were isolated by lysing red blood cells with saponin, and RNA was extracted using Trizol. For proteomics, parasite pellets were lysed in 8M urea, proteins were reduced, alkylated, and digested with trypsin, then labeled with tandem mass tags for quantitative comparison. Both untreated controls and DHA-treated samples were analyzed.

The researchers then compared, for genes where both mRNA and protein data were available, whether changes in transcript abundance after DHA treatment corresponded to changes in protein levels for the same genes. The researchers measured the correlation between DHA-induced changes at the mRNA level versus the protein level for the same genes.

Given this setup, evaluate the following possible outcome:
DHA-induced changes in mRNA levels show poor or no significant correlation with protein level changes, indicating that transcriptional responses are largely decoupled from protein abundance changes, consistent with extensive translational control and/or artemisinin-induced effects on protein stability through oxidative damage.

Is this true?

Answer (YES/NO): YES